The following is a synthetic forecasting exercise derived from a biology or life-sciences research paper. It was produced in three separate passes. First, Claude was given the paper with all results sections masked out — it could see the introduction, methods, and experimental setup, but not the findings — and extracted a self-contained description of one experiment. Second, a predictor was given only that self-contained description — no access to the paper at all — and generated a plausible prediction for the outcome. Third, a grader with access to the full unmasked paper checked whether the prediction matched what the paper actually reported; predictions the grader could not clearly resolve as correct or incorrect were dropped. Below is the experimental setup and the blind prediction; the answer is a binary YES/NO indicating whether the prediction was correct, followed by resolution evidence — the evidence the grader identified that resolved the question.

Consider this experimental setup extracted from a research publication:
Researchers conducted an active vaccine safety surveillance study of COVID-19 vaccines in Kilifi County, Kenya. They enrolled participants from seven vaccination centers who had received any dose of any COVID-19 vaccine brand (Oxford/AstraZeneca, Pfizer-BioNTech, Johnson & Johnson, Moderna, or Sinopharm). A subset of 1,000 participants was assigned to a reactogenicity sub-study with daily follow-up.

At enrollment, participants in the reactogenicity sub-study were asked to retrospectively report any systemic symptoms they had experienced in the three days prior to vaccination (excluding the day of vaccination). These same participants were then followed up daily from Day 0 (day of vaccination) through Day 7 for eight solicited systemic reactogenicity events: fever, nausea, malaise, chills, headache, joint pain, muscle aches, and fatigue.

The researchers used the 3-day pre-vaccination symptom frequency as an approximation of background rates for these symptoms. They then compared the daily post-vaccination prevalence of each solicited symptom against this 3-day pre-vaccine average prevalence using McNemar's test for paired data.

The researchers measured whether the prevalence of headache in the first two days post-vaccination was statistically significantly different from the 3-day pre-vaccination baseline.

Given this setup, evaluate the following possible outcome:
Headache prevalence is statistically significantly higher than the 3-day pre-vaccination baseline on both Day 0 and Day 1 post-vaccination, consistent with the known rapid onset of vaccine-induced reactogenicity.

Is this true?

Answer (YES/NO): NO